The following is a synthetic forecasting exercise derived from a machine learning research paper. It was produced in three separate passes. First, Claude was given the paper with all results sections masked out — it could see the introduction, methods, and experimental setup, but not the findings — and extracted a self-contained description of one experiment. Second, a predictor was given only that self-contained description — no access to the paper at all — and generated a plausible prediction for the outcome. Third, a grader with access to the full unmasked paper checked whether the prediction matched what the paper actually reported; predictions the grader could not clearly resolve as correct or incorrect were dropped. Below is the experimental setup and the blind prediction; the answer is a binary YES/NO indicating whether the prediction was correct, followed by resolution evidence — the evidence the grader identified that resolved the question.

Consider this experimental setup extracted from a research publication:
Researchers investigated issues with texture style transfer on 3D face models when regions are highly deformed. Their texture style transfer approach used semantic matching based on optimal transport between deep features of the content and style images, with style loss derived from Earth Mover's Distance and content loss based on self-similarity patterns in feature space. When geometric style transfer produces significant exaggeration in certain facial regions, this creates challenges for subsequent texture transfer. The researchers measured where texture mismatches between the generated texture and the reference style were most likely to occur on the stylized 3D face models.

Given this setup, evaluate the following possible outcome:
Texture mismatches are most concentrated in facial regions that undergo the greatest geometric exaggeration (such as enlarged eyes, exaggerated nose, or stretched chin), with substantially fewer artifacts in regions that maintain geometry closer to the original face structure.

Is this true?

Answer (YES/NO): YES